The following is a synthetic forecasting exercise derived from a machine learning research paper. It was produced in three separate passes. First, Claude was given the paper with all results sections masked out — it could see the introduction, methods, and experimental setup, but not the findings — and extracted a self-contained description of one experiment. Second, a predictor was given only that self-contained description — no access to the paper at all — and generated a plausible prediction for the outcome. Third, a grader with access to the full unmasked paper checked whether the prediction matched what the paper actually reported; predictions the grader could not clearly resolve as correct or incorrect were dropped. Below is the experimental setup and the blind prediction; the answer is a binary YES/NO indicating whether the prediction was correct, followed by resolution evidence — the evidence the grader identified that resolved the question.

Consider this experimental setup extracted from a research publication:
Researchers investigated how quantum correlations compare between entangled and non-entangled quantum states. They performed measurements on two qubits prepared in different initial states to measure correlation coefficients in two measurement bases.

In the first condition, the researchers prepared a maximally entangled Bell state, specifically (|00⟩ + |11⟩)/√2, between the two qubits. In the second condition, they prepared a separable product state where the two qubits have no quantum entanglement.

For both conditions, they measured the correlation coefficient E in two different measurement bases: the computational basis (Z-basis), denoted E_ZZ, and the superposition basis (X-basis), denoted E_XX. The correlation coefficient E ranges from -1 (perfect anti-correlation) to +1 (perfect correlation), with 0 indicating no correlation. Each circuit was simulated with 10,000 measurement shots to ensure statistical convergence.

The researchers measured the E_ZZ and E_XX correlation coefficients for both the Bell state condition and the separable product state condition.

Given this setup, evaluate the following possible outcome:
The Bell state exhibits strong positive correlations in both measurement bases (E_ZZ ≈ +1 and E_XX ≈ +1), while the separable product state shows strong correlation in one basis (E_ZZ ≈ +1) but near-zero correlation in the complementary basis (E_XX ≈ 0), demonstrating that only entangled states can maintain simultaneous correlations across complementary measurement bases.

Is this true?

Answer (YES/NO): NO